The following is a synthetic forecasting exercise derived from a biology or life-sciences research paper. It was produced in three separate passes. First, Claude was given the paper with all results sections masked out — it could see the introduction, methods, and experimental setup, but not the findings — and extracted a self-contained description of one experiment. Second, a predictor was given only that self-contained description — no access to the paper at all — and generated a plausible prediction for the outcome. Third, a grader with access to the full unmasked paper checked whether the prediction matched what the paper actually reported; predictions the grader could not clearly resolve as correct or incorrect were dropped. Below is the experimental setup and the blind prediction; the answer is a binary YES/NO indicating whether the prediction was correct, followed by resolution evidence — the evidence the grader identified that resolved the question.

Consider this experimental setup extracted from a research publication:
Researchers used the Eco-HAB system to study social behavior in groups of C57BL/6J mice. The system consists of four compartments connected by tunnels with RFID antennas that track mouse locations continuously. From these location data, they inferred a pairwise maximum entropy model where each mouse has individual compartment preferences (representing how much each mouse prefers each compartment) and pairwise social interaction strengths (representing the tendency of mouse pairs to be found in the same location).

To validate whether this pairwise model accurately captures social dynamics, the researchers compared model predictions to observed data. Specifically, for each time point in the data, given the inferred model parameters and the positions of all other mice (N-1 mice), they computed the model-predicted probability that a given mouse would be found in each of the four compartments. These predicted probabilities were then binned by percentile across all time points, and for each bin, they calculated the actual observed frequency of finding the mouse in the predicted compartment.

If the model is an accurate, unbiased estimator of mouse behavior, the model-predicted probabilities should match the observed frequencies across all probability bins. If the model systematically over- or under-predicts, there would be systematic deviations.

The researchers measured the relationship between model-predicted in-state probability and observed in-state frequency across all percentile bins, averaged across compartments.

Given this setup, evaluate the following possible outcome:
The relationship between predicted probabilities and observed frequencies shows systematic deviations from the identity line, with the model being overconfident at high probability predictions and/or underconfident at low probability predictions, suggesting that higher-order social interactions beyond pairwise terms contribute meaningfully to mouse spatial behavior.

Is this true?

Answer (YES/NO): NO